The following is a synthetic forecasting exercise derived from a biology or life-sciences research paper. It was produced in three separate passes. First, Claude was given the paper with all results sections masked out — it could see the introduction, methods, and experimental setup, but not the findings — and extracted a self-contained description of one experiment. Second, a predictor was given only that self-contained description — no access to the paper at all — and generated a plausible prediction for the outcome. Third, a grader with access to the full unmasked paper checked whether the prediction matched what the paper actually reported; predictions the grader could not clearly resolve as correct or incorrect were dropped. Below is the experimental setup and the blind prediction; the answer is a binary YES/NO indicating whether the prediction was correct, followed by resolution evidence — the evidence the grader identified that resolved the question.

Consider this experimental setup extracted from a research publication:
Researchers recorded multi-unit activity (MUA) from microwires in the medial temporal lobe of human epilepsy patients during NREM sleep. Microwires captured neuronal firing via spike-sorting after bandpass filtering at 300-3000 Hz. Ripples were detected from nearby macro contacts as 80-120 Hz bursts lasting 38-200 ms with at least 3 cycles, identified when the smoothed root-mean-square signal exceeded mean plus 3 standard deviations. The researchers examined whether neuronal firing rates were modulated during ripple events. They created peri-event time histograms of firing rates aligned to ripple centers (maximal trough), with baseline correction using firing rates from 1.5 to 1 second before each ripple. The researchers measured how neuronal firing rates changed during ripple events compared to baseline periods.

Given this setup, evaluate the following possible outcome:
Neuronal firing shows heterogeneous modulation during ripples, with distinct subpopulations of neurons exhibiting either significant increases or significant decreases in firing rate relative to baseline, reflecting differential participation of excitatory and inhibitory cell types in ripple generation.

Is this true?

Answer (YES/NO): NO